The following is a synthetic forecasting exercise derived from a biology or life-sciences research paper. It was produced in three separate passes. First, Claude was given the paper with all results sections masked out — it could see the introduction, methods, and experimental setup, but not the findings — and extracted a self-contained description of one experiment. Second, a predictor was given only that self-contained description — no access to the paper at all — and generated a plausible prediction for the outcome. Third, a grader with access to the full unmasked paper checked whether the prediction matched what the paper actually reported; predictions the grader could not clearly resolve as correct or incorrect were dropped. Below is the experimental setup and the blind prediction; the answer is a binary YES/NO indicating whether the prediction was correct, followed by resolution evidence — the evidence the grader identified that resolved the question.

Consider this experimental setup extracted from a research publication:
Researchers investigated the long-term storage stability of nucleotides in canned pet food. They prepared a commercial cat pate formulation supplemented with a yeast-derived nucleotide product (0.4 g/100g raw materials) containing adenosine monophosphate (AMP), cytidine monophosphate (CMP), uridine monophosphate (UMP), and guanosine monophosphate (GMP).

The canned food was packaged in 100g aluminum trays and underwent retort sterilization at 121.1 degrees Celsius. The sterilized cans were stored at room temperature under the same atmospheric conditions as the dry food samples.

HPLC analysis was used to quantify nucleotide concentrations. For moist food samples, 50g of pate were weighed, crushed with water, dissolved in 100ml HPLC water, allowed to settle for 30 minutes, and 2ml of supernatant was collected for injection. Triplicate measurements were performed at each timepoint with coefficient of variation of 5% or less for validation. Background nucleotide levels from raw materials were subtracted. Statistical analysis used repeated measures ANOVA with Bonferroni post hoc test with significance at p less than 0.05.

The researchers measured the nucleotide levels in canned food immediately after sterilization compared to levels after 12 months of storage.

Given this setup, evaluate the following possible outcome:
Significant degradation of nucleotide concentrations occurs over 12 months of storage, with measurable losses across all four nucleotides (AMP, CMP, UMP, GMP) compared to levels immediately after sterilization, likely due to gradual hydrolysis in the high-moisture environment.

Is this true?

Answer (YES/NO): NO